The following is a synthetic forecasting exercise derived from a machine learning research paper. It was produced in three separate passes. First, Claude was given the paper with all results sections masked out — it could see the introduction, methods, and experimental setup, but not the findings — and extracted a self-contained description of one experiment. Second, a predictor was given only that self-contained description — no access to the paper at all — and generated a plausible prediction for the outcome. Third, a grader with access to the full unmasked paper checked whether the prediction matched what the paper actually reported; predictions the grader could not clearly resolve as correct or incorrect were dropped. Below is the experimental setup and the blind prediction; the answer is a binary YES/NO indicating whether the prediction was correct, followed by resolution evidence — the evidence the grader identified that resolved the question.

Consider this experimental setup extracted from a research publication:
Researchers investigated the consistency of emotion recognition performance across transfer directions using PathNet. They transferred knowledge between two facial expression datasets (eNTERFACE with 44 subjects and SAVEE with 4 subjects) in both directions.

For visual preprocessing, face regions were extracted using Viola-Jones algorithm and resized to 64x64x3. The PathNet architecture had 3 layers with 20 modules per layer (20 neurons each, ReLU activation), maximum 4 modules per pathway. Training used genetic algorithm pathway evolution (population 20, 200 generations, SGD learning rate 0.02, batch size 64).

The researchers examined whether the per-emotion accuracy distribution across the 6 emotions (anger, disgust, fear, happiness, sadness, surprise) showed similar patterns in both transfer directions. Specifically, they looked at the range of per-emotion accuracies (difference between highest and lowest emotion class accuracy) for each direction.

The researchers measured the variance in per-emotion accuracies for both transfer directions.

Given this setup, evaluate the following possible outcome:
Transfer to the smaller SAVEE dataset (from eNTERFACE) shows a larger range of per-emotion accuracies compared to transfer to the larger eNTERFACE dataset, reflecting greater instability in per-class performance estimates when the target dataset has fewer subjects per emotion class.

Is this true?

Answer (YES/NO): NO